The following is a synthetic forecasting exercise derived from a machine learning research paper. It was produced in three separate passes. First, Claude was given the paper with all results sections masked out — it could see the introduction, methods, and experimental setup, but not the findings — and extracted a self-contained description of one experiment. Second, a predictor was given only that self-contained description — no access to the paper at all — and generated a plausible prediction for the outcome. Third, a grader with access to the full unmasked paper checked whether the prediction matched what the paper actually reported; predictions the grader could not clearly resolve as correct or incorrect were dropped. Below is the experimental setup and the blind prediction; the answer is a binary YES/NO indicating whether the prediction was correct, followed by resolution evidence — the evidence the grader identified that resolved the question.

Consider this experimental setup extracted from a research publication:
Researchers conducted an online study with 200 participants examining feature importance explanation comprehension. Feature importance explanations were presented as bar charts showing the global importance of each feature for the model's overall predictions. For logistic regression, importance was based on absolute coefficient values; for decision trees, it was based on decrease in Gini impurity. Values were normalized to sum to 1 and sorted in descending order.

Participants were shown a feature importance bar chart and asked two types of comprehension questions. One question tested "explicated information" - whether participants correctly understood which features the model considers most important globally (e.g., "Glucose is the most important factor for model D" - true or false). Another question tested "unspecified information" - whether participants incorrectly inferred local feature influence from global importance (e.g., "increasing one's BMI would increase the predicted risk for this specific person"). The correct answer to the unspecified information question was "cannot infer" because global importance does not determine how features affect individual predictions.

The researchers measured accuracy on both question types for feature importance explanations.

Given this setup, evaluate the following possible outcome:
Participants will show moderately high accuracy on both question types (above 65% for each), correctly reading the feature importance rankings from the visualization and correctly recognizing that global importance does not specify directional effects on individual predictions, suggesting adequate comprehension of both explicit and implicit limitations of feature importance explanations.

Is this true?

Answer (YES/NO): NO